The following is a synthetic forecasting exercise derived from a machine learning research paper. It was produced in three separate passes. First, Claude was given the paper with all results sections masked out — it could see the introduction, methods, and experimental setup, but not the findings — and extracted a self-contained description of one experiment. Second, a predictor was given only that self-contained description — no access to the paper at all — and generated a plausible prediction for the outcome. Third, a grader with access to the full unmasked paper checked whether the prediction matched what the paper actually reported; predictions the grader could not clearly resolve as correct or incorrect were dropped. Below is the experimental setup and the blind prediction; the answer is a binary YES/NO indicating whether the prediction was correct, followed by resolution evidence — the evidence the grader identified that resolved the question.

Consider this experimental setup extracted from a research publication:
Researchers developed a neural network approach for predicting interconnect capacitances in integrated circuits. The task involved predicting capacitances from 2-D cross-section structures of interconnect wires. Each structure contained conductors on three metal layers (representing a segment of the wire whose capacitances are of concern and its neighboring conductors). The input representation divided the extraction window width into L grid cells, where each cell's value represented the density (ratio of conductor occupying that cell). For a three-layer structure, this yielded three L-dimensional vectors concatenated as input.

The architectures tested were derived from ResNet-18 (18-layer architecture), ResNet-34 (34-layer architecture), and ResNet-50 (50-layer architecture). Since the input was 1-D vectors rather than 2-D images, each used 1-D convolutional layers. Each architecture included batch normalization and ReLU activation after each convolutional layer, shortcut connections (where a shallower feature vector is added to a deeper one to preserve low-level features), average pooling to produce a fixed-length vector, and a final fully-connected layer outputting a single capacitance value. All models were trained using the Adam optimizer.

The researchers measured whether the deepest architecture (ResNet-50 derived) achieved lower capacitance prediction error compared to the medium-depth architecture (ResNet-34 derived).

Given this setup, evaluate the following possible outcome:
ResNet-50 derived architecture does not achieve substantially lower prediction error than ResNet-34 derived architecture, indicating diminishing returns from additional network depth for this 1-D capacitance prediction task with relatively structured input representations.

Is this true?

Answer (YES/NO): YES